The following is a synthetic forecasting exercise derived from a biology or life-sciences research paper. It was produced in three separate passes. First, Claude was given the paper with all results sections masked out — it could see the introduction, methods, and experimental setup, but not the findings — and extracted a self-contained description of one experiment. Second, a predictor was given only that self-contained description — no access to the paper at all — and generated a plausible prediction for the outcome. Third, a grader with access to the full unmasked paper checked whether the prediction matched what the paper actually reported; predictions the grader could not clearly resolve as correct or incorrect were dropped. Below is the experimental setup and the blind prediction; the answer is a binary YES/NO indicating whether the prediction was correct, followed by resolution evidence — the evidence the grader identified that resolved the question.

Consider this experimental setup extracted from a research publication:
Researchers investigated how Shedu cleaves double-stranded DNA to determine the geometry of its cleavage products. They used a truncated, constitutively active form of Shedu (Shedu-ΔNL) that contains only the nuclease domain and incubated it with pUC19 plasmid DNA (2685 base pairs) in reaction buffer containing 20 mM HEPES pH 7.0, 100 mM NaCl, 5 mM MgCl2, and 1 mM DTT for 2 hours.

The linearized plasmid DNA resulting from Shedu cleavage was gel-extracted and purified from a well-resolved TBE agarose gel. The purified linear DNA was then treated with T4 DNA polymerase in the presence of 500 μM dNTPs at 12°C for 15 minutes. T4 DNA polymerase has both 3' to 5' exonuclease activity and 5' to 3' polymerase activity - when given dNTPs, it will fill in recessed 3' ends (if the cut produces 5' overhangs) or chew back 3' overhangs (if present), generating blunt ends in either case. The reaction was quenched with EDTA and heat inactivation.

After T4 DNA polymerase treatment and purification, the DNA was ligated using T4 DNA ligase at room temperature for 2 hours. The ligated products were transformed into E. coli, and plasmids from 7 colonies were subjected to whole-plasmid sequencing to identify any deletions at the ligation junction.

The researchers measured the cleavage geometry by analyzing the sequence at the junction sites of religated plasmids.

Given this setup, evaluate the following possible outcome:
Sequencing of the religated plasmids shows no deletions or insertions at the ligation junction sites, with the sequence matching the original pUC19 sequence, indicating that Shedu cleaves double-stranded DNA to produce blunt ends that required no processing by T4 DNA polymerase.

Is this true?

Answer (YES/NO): NO